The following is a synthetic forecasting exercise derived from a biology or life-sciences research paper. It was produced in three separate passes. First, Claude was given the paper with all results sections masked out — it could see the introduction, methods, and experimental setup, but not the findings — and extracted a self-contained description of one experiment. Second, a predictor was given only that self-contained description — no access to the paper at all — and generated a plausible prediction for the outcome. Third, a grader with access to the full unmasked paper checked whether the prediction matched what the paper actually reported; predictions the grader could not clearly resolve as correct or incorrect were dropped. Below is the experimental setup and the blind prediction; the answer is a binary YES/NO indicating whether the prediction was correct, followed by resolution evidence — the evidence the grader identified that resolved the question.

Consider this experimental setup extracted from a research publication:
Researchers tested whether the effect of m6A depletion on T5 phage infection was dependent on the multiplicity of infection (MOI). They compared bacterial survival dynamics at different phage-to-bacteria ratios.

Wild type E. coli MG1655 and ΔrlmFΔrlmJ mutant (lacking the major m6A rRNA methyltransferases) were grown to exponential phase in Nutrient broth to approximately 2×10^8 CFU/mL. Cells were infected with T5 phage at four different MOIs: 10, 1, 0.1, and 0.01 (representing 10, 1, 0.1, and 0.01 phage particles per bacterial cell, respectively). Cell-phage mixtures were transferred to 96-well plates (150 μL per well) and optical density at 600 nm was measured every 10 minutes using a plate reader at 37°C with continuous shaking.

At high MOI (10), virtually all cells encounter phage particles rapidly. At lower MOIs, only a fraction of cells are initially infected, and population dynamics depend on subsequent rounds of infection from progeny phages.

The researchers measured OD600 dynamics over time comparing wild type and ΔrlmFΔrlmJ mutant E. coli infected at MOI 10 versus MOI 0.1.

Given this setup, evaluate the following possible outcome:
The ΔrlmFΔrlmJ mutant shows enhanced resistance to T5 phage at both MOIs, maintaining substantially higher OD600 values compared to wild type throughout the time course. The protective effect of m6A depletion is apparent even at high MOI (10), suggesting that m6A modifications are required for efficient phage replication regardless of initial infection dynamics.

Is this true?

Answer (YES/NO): NO